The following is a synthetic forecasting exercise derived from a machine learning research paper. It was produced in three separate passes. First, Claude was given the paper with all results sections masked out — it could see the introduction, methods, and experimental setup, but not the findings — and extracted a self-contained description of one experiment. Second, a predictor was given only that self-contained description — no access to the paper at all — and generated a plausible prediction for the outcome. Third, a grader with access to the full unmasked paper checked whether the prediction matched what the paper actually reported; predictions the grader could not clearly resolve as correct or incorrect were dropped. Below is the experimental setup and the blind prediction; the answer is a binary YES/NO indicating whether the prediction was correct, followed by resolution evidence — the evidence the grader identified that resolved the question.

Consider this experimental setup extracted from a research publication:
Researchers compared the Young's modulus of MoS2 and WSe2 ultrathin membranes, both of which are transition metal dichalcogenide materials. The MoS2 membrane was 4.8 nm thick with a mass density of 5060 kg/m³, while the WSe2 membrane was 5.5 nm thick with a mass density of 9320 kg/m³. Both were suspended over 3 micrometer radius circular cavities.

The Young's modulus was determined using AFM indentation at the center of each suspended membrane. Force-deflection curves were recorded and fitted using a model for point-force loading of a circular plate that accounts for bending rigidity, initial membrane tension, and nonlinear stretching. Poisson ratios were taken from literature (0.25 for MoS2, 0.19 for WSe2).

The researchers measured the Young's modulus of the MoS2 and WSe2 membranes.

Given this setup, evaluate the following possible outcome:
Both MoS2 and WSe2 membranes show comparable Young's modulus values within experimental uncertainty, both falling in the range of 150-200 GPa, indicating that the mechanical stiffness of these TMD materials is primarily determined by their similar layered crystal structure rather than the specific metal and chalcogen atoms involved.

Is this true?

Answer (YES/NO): NO